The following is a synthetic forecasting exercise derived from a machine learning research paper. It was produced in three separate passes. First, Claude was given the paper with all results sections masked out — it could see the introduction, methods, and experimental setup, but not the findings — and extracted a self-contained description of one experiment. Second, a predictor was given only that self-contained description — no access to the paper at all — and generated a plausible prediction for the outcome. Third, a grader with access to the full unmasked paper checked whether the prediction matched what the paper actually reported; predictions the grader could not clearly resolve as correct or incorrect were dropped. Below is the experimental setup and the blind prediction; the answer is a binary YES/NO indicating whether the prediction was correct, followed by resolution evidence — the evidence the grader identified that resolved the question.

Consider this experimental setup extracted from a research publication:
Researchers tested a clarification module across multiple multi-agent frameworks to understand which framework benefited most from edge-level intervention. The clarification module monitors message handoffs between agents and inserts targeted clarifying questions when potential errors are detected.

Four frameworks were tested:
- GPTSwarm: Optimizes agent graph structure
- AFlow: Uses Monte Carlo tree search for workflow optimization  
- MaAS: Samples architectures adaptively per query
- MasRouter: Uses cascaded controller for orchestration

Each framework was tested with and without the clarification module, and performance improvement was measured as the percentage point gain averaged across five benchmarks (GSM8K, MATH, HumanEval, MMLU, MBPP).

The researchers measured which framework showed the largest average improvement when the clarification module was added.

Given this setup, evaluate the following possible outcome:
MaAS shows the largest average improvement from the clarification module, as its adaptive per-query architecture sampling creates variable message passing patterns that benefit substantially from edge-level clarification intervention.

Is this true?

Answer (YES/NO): NO